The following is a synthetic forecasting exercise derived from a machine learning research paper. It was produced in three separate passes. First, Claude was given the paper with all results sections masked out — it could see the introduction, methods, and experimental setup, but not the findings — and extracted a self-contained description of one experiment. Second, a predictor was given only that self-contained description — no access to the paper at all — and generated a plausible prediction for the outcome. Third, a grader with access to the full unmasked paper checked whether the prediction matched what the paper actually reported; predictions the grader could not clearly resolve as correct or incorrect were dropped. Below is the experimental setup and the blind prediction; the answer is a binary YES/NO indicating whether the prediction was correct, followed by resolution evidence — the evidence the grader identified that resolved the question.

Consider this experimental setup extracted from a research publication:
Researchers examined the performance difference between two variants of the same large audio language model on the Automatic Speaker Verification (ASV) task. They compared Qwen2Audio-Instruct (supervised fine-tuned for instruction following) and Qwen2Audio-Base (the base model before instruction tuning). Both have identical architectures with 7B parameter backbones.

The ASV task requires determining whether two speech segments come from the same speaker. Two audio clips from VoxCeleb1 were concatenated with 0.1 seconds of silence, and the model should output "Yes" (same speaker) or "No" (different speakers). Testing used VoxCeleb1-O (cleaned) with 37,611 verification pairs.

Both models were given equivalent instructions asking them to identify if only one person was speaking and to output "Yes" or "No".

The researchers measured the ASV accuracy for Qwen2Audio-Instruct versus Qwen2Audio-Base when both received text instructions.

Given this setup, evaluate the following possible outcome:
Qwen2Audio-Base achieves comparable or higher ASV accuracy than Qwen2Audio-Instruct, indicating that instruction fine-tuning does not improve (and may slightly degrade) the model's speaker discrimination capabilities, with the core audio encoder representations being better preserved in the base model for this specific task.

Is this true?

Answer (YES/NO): NO